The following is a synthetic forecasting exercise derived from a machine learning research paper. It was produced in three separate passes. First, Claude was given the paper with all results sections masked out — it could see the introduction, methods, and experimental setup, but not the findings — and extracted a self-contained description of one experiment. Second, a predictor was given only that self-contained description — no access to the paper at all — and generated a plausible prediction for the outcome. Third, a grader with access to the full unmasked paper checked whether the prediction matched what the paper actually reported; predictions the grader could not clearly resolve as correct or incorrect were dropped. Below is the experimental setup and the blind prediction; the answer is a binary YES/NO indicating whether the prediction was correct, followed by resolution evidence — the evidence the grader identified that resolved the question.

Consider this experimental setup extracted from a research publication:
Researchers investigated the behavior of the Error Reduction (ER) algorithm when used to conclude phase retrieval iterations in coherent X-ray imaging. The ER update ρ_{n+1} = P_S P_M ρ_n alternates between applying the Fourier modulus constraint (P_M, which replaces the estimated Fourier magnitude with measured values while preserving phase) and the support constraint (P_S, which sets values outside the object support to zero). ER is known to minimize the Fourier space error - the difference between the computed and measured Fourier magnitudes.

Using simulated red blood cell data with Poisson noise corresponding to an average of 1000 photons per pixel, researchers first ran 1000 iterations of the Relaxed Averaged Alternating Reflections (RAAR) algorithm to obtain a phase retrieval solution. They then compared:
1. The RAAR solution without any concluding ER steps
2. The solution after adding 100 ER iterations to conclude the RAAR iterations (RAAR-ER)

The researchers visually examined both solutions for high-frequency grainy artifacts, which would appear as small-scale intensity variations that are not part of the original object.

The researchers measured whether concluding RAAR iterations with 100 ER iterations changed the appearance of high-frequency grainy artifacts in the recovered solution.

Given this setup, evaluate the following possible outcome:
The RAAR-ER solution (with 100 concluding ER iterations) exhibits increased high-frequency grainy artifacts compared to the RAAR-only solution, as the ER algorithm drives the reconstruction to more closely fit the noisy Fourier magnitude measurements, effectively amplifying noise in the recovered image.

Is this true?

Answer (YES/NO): YES